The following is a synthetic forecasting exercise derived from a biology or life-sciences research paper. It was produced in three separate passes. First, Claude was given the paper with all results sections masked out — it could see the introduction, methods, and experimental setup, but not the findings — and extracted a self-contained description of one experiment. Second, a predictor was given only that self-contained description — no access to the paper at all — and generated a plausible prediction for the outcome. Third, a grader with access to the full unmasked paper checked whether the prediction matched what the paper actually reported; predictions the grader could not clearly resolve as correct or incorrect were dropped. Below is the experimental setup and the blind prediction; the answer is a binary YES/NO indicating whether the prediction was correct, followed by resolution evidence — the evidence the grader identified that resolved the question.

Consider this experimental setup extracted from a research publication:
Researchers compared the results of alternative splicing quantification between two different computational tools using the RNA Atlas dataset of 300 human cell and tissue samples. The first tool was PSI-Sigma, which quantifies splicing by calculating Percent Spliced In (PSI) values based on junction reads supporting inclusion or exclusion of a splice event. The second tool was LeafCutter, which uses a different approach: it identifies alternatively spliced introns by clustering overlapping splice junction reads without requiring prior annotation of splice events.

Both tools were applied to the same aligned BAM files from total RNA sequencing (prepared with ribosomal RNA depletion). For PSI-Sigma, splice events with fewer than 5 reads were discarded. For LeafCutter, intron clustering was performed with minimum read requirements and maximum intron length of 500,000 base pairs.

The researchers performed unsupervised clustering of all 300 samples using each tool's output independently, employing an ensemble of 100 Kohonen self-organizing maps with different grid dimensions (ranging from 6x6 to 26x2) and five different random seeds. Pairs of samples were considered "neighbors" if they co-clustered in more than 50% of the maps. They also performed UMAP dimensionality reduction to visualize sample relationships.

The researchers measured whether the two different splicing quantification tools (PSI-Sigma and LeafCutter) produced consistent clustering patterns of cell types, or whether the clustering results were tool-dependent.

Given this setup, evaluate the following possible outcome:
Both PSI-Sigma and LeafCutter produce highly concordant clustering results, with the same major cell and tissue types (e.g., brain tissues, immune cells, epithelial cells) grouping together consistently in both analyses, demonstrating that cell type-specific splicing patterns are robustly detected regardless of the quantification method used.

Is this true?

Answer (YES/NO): YES